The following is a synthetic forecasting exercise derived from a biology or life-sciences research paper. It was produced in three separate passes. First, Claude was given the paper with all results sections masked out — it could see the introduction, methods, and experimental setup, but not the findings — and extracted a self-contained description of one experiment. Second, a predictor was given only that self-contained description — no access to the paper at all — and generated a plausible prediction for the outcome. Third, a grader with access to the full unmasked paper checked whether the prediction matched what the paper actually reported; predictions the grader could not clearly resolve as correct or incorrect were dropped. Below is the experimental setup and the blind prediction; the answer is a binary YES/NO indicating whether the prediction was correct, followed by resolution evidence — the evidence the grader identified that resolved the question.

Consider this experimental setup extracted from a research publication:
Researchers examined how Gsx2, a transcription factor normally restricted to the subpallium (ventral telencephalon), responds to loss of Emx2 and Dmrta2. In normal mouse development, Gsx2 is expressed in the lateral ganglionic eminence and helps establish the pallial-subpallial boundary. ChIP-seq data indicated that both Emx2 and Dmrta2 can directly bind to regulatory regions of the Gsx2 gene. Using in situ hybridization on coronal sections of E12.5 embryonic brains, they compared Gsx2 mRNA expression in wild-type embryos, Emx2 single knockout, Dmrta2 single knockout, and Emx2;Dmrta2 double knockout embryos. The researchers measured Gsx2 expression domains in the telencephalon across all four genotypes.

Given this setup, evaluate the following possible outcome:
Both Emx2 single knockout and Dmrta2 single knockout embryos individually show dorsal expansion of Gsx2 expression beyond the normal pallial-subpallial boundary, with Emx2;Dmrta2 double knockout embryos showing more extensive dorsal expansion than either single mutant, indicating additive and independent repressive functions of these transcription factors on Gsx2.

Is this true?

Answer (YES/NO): NO